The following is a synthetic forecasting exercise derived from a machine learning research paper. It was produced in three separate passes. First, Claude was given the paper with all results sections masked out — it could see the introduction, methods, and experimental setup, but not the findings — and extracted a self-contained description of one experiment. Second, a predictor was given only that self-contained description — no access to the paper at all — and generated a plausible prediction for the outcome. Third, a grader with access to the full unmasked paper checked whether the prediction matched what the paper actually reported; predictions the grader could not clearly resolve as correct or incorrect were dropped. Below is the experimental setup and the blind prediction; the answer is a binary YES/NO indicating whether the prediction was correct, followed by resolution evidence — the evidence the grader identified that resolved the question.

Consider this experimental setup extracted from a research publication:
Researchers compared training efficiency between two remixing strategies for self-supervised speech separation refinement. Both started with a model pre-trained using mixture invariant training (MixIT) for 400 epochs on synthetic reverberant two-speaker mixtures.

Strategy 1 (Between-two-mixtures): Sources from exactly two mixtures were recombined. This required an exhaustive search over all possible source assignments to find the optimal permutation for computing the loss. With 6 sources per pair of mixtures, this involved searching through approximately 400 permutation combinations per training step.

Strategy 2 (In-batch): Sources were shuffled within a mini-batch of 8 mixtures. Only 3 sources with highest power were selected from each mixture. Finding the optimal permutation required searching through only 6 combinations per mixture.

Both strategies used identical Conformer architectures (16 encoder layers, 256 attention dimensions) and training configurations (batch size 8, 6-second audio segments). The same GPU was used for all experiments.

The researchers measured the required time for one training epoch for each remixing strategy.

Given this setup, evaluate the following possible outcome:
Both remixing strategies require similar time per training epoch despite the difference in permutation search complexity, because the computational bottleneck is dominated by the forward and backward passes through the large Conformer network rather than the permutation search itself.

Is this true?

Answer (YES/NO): NO